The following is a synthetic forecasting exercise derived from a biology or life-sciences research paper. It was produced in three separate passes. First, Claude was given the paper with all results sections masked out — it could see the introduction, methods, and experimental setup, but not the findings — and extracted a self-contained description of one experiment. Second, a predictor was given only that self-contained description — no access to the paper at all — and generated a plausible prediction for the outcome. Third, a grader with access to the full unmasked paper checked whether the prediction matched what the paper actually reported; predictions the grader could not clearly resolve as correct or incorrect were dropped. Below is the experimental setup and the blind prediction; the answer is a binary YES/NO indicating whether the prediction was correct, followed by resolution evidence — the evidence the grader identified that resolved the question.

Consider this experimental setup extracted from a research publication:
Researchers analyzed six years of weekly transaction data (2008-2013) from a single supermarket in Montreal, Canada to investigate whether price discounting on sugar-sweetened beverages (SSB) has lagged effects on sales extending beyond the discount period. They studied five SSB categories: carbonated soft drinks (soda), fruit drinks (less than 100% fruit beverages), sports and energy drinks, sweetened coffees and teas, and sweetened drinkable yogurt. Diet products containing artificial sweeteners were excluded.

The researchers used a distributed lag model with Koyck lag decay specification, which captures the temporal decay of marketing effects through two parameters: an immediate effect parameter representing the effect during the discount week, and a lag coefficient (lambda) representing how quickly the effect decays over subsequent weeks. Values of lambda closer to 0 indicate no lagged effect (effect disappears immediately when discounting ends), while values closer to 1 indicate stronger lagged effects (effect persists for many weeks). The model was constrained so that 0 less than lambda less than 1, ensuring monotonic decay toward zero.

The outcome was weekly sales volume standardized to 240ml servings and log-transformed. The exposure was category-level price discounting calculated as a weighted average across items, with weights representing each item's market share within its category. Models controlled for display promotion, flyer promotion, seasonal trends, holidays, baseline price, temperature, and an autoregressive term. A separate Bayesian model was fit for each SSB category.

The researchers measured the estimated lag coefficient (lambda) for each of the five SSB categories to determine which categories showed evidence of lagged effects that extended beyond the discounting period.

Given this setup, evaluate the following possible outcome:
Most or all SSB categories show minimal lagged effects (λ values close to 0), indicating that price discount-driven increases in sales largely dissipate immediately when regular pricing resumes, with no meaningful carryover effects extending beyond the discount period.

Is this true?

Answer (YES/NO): NO